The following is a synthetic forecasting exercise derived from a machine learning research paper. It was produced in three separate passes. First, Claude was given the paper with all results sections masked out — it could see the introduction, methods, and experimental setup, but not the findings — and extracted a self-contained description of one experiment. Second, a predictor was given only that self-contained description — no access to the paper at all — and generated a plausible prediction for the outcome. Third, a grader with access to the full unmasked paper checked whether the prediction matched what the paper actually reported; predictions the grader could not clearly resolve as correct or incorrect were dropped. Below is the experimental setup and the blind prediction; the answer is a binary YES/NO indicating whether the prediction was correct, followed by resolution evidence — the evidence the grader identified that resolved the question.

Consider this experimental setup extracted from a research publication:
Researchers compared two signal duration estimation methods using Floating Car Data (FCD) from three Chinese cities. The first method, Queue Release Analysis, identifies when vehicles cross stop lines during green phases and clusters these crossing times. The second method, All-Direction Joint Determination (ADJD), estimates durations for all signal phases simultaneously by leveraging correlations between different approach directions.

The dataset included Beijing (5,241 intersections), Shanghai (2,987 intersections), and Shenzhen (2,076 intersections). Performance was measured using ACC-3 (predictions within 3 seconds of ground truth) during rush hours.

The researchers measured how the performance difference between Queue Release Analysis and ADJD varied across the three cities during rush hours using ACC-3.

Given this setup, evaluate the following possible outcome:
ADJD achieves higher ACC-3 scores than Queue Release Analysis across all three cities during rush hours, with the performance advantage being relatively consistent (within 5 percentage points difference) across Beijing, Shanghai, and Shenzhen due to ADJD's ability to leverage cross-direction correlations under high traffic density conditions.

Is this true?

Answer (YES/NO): NO